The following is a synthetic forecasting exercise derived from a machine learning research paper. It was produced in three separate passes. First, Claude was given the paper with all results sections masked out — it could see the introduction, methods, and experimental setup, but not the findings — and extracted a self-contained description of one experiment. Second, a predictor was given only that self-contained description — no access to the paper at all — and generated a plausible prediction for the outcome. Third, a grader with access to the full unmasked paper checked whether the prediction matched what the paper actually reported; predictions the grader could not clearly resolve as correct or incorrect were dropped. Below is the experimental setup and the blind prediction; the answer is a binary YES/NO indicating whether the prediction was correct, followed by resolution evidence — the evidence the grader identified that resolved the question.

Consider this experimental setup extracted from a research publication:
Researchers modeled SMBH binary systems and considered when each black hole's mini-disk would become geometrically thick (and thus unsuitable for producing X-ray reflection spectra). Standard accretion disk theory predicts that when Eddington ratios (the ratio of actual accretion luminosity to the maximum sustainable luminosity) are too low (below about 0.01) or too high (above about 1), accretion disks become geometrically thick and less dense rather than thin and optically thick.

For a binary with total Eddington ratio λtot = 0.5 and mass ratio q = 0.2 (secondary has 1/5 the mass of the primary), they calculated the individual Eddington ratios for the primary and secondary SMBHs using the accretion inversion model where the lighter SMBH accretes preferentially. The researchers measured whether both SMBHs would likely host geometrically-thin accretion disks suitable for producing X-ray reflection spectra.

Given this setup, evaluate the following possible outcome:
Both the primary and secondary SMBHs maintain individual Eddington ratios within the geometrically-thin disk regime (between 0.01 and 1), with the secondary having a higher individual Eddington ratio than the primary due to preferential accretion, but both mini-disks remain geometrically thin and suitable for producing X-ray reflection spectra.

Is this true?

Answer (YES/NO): NO